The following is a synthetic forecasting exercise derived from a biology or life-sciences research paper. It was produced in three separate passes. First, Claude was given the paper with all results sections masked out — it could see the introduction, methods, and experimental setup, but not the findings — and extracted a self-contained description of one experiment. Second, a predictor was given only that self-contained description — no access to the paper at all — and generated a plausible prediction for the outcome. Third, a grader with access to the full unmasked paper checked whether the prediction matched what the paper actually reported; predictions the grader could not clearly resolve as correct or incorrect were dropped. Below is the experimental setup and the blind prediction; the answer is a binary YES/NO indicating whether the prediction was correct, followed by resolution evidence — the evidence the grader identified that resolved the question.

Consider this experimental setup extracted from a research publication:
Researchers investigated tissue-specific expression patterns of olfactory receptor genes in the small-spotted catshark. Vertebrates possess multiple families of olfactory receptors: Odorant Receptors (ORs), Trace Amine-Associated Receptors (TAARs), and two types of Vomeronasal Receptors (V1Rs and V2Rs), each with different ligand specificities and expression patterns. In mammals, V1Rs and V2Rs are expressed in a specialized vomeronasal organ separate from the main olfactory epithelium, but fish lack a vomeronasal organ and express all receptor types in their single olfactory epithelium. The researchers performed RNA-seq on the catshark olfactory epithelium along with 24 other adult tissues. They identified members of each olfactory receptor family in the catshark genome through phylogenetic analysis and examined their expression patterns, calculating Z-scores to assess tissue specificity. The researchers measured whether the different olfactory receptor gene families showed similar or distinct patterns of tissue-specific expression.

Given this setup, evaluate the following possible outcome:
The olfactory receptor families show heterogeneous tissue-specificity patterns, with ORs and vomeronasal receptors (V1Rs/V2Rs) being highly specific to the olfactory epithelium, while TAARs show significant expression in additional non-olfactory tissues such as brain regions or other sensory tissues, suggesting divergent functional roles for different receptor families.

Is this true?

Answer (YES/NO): NO